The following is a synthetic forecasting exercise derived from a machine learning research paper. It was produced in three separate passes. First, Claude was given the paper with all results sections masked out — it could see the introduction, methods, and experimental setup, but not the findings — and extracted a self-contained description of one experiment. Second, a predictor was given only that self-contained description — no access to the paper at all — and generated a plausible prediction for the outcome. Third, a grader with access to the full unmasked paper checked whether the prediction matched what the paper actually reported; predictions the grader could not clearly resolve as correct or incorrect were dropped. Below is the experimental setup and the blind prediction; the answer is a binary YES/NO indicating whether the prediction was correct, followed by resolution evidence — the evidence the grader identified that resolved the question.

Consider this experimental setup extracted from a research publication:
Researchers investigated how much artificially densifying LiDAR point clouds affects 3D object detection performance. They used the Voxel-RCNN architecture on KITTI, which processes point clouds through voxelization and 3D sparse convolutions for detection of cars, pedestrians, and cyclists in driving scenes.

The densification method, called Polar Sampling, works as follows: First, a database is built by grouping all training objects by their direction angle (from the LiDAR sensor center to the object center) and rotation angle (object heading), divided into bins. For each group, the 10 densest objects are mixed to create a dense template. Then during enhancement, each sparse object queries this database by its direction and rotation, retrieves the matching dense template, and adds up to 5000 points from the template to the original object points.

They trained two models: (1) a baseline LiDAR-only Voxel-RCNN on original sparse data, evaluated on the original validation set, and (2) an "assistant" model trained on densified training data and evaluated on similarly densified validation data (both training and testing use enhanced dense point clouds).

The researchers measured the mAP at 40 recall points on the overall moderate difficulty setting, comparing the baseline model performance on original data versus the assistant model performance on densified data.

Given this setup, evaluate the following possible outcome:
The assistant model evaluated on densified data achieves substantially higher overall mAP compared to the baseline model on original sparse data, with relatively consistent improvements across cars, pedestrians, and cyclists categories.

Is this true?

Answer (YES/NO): NO